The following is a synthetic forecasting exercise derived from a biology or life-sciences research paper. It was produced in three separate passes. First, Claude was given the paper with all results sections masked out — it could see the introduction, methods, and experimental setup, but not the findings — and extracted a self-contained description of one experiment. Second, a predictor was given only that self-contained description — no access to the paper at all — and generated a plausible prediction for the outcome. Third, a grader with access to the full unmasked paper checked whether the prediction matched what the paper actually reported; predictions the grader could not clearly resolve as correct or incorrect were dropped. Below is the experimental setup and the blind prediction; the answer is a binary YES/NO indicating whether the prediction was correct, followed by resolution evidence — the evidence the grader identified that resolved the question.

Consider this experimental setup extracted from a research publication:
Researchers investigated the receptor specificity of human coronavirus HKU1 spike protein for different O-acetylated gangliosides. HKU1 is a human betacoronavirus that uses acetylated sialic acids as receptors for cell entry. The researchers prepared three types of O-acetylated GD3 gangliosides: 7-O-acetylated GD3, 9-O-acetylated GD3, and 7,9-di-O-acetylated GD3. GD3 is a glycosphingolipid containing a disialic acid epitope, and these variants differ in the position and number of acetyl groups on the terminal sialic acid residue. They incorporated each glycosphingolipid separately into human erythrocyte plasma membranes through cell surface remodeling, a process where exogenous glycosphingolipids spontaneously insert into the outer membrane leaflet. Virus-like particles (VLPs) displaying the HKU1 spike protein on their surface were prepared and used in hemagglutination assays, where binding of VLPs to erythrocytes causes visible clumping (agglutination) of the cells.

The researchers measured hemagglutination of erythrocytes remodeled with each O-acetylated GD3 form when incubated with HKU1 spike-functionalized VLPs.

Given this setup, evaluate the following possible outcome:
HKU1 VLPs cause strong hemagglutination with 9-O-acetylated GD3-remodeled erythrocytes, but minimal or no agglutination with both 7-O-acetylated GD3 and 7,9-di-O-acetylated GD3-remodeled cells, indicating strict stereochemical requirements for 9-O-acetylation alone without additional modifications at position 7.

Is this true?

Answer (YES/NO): NO